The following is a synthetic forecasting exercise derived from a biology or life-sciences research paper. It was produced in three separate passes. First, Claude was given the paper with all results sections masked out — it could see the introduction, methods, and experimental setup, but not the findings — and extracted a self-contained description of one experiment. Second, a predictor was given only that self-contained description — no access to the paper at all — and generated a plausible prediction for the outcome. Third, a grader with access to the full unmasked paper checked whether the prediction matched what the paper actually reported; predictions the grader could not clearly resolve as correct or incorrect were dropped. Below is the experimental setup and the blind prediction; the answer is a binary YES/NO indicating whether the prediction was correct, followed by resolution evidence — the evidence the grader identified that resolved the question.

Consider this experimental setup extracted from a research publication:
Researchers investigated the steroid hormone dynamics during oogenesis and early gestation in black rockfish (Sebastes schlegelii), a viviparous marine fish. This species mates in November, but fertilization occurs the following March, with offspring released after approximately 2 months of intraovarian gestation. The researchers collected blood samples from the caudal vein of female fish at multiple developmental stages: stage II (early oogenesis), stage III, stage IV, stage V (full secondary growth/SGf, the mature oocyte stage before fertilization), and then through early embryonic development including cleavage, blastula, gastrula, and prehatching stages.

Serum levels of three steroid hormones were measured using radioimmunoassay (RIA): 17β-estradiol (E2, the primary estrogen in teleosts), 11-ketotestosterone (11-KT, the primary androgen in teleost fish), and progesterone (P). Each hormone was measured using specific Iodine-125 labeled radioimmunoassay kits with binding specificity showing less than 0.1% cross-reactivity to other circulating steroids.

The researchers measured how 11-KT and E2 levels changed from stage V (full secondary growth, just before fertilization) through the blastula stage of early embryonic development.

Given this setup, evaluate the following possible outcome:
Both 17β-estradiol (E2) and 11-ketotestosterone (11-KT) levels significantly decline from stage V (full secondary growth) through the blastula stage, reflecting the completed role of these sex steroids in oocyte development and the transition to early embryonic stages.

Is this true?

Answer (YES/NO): NO